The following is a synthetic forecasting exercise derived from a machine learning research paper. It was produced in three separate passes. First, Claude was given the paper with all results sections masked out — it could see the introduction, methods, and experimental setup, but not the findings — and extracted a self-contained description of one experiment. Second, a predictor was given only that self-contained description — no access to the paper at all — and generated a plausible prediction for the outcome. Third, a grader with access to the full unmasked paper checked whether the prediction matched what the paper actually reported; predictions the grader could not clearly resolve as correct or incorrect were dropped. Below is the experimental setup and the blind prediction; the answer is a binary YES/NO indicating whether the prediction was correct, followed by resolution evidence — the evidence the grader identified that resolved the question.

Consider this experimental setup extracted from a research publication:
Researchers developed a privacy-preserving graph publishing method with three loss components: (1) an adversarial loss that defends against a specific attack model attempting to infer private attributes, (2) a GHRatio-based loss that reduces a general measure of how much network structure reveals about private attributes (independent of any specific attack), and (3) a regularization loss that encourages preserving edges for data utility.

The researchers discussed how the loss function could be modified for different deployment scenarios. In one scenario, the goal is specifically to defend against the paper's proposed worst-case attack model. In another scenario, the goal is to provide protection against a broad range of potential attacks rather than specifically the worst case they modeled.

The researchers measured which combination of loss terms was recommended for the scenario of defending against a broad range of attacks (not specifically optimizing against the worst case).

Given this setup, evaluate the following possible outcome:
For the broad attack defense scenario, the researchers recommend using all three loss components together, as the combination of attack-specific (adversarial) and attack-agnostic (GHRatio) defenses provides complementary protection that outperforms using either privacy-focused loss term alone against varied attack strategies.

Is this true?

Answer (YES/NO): NO